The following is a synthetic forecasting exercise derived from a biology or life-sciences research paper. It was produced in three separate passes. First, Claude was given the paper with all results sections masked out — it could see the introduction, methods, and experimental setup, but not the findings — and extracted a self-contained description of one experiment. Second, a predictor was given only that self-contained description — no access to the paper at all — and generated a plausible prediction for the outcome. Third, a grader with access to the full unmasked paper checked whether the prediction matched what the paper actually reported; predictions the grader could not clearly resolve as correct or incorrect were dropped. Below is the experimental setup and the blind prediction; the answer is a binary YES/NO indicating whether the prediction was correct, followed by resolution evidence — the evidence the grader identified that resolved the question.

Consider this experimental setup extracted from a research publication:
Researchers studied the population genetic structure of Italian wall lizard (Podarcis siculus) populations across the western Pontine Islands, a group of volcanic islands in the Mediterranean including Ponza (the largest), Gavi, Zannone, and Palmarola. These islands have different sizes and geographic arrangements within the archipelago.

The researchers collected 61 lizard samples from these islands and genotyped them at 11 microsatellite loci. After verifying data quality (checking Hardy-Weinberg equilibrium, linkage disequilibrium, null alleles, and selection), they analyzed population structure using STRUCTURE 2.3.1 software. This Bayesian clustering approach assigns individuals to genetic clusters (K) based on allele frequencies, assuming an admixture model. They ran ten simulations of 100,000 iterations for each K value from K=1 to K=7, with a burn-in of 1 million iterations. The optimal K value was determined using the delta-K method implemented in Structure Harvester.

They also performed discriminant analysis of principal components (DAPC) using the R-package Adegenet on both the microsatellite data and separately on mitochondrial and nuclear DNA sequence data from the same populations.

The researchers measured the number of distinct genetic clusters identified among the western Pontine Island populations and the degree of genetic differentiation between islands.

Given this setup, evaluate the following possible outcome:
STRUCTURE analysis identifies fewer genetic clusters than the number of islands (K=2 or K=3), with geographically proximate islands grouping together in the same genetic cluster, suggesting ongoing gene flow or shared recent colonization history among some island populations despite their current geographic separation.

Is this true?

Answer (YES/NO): NO